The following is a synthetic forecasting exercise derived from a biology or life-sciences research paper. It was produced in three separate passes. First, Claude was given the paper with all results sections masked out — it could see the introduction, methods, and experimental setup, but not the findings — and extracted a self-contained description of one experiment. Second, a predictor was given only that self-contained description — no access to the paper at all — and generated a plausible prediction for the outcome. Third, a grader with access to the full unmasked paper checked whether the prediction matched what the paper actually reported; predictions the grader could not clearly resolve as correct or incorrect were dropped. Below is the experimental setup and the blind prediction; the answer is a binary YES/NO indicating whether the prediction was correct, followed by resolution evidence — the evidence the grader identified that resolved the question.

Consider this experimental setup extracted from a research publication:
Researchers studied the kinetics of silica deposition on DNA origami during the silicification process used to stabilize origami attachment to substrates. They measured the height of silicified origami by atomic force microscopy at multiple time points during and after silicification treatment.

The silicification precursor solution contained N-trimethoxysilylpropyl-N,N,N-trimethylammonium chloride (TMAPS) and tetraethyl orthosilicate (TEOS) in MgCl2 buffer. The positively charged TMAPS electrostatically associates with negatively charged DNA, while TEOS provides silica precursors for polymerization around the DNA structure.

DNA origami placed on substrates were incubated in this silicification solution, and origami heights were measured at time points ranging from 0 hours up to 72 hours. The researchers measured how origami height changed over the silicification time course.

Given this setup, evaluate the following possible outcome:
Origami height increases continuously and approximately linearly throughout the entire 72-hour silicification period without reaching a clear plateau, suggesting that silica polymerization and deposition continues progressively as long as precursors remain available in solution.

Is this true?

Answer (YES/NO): NO